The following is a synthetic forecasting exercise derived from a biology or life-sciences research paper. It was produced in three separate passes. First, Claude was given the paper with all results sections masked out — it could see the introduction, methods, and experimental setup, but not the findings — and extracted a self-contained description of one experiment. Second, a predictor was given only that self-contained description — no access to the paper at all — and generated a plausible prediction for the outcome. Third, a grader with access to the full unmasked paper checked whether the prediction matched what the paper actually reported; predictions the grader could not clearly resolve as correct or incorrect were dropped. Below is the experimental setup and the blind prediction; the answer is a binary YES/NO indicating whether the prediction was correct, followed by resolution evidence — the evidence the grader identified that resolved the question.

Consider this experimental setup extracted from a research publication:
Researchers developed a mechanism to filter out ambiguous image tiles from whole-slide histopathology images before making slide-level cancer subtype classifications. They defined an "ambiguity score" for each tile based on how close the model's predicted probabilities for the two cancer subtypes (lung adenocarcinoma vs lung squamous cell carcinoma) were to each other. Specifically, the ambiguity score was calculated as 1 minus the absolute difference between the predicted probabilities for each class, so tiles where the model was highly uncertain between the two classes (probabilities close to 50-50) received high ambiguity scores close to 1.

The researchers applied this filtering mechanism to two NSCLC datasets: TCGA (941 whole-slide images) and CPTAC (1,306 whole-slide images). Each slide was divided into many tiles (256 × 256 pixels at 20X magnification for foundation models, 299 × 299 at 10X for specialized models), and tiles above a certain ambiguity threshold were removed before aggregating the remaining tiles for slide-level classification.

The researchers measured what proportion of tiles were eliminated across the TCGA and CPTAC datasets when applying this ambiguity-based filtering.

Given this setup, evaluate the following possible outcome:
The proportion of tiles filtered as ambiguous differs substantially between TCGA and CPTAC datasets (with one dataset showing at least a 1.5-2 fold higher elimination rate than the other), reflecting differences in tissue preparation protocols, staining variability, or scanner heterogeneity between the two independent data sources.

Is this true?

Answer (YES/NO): NO